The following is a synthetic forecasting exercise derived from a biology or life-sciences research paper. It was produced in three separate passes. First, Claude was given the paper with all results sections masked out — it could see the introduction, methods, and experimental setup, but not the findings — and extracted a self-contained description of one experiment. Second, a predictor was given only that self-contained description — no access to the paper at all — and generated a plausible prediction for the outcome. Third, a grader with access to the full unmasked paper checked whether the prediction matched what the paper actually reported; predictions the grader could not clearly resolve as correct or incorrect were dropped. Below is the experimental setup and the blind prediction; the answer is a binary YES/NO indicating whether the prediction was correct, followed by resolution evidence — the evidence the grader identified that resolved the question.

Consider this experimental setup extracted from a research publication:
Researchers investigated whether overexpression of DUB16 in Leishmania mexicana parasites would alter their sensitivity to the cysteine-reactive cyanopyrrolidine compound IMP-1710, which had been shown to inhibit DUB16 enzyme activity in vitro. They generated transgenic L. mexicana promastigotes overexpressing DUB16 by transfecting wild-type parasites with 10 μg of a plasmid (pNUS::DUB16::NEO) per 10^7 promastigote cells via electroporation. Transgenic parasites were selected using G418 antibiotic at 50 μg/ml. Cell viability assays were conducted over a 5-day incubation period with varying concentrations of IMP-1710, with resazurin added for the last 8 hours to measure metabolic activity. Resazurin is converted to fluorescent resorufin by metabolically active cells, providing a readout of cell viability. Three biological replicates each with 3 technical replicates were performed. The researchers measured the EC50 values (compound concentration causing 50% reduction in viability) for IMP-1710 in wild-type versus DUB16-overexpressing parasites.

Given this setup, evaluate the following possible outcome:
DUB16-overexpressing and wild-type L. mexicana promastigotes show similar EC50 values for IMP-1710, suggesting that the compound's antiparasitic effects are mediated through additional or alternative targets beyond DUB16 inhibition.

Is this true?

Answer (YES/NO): NO